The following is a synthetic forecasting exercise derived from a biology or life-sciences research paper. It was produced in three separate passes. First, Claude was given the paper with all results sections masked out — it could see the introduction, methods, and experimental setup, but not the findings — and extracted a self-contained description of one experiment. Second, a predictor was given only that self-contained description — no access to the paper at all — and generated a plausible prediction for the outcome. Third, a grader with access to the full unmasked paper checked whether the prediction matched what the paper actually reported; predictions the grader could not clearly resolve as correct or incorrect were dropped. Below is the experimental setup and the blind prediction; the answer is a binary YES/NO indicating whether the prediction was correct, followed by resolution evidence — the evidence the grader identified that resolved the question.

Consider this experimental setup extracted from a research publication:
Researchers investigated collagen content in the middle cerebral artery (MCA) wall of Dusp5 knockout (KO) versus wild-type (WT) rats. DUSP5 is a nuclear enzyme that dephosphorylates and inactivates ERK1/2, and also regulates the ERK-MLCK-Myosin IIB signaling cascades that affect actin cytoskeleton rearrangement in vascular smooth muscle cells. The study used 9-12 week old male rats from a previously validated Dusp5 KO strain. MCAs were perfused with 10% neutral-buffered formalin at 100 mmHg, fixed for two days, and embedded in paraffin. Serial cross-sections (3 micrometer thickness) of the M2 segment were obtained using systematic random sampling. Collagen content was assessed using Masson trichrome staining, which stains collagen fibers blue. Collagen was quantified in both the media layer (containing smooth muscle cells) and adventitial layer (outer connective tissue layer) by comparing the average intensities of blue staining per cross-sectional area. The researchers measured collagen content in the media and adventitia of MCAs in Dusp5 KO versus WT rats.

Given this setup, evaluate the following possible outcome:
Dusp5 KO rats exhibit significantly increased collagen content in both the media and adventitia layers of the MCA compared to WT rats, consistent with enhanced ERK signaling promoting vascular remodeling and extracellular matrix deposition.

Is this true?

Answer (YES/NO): NO